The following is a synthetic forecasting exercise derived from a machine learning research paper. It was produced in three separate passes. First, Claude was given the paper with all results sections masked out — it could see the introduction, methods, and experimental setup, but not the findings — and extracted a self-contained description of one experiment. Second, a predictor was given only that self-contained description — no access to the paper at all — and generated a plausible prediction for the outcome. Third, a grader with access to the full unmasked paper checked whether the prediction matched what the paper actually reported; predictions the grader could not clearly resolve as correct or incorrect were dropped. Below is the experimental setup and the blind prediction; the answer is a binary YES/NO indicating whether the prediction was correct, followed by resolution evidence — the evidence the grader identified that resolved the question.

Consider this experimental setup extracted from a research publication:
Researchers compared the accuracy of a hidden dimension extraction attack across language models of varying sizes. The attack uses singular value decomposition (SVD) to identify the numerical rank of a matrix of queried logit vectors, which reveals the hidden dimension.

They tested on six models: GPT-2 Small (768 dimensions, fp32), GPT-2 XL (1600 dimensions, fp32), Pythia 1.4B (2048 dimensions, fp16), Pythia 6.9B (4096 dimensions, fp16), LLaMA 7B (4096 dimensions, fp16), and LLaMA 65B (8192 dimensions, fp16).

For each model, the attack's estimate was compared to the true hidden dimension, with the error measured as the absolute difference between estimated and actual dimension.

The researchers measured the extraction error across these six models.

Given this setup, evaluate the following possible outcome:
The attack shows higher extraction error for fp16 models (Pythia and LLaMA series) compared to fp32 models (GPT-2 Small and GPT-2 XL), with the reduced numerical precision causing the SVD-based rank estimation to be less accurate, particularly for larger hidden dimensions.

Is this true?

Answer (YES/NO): NO